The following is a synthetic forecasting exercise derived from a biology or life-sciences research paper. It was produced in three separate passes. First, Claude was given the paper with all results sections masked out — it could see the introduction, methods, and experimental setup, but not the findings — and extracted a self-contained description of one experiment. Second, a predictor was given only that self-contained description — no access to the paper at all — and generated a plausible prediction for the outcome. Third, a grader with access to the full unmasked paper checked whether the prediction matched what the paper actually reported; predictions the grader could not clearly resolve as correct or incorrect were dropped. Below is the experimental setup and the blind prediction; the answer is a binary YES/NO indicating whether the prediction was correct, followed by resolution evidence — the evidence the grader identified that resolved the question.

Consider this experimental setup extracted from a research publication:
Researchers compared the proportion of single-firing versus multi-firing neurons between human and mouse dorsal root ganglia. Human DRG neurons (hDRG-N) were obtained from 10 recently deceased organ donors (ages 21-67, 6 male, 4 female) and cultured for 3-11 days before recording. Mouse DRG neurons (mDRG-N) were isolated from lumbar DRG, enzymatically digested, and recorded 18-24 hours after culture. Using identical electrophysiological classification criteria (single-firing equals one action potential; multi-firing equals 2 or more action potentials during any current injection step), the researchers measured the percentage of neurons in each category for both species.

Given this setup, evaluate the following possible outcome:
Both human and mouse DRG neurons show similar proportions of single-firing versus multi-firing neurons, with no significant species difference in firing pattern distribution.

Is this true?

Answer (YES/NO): YES